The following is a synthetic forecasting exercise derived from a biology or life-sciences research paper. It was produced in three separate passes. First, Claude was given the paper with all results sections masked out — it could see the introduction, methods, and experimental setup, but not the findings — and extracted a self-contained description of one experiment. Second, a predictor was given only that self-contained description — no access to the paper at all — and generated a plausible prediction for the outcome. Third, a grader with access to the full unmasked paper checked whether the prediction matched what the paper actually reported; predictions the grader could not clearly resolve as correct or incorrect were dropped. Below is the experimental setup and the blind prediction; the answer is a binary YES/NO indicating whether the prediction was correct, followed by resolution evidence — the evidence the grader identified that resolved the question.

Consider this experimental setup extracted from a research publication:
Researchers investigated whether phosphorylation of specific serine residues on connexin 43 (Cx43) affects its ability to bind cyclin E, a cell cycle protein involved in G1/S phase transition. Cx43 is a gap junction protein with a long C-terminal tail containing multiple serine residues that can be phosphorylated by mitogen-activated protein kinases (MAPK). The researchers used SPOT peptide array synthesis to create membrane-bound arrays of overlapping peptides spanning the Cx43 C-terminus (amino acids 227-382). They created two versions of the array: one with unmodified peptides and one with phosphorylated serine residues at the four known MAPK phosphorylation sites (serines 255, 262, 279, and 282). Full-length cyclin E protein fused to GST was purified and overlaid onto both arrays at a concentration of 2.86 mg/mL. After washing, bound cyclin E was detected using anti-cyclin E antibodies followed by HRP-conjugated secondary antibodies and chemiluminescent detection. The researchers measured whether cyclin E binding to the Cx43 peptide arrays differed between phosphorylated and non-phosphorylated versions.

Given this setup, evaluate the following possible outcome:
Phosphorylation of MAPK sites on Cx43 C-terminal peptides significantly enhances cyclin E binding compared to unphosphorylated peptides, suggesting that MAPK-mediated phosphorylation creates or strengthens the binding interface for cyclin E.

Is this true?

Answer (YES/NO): YES